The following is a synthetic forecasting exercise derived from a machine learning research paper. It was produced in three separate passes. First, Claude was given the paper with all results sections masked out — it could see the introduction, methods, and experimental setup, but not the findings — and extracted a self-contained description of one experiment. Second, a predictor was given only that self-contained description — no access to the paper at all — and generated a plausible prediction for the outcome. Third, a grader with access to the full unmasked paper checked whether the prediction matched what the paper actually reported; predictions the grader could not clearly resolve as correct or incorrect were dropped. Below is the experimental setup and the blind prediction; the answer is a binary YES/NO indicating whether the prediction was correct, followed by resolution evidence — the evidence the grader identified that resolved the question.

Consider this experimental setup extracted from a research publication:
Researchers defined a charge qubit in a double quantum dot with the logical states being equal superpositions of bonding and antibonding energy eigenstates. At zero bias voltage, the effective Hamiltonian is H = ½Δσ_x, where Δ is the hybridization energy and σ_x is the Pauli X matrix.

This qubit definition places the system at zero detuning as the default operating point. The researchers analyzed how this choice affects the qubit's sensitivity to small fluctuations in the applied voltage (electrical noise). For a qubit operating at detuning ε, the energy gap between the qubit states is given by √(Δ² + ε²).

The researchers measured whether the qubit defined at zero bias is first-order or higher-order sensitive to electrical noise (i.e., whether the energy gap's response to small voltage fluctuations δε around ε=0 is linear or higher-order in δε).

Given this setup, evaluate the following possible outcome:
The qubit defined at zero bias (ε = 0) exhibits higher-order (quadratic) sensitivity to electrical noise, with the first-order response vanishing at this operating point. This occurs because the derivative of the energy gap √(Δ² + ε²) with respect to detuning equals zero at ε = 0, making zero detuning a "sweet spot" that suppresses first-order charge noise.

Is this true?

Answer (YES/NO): YES